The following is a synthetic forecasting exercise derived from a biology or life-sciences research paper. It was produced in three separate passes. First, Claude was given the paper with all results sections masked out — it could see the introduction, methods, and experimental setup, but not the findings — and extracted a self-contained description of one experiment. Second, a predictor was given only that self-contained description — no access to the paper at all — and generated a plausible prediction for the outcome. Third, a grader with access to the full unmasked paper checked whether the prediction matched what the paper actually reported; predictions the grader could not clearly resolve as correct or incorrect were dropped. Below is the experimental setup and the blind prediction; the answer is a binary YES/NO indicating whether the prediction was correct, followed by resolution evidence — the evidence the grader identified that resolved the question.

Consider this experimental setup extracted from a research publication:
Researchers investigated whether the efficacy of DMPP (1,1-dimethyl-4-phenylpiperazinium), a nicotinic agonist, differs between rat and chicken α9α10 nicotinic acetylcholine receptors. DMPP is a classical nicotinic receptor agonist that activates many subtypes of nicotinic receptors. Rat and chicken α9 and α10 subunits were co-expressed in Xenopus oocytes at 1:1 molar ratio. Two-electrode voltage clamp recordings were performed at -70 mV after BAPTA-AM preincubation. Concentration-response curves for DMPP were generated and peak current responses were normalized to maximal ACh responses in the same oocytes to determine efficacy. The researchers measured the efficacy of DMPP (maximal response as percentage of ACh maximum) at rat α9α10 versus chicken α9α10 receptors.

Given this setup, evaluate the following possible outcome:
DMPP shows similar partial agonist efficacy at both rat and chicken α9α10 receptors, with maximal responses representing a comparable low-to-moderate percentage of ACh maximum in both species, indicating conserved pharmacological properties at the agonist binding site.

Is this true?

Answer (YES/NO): NO